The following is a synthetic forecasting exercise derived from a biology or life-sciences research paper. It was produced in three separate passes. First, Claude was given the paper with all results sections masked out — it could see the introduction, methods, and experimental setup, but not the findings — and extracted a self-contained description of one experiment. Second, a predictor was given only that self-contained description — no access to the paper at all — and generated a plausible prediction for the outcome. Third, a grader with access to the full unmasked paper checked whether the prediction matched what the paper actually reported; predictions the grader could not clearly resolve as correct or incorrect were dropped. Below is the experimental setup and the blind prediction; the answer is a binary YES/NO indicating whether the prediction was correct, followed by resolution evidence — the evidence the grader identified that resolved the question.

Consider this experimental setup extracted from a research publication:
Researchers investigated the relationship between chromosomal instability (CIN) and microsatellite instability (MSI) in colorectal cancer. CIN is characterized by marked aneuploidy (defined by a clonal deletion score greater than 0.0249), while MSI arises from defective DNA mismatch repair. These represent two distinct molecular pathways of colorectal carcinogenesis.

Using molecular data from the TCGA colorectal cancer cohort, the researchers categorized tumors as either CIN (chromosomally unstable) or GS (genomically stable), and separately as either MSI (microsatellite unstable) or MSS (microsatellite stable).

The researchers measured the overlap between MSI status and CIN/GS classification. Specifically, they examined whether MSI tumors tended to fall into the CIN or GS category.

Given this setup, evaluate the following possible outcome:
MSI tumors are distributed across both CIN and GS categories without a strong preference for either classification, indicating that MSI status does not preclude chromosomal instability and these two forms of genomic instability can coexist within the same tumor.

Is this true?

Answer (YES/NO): NO